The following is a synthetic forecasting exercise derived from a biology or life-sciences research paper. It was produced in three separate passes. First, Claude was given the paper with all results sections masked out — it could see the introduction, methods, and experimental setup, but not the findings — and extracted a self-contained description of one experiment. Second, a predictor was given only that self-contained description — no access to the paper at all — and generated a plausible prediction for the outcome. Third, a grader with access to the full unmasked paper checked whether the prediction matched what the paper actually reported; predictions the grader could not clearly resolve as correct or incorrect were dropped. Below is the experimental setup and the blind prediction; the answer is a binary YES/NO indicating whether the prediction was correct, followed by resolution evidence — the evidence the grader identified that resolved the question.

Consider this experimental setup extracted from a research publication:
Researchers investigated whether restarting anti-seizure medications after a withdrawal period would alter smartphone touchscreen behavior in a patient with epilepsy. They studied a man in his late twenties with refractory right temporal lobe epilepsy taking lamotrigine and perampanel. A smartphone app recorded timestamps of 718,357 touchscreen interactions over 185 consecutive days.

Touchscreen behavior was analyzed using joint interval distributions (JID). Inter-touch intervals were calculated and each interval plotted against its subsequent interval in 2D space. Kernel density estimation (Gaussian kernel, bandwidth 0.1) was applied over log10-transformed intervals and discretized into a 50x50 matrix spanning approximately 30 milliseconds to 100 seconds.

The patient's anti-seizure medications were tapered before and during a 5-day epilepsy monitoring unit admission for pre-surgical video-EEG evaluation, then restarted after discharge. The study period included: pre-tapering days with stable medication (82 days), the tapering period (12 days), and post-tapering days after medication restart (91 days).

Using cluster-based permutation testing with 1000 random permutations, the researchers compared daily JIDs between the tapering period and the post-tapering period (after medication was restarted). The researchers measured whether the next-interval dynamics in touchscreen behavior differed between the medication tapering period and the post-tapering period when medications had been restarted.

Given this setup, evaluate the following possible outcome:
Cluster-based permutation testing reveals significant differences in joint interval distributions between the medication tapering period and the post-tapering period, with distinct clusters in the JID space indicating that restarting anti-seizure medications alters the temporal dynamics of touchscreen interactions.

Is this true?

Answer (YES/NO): YES